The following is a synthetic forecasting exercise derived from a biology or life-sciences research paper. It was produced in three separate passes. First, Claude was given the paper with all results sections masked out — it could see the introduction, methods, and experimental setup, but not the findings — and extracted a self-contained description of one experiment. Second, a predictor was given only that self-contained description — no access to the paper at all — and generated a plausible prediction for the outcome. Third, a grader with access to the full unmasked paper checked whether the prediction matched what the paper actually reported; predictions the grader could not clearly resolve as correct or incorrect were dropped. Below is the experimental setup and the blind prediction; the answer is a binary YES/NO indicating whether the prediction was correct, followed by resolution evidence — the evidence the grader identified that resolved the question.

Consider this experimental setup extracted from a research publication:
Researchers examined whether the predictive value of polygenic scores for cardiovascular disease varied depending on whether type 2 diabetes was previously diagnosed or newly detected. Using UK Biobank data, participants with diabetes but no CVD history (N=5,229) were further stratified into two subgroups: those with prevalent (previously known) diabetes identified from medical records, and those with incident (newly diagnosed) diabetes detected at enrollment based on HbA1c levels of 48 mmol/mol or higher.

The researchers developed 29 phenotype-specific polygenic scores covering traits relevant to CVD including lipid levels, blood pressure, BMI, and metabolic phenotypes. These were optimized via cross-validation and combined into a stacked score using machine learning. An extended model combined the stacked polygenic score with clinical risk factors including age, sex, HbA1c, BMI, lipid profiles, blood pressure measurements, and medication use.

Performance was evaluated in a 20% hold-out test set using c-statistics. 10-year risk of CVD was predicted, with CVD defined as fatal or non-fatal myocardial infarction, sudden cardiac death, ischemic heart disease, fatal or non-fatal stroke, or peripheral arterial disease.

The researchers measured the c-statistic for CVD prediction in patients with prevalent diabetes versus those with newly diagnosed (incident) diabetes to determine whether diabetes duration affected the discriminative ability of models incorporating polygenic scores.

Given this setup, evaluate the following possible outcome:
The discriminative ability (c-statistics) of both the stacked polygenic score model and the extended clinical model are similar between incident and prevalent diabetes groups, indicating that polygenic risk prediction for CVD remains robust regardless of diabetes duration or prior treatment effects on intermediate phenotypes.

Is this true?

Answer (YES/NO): NO